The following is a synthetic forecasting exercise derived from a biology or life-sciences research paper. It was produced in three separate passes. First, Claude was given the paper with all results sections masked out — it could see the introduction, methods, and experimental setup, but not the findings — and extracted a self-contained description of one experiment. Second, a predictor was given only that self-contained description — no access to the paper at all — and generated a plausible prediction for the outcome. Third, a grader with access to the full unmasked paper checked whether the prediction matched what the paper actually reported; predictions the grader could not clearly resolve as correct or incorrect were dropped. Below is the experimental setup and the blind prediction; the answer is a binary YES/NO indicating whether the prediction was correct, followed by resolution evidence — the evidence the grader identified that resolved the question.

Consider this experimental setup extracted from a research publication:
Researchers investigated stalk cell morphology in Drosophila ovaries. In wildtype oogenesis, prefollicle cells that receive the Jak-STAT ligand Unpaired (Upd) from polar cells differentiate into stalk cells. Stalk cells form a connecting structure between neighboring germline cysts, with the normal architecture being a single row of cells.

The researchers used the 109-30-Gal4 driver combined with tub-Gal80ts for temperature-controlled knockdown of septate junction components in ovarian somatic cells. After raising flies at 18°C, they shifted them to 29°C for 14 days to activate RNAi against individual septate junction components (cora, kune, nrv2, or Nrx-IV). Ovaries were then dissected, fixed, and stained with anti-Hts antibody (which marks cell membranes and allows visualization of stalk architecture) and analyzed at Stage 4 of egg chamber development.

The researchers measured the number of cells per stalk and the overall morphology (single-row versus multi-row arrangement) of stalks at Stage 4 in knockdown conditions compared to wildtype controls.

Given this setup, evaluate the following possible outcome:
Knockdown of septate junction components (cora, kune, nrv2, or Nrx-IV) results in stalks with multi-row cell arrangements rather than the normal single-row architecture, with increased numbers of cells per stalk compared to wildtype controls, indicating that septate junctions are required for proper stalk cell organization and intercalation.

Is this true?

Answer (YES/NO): YES